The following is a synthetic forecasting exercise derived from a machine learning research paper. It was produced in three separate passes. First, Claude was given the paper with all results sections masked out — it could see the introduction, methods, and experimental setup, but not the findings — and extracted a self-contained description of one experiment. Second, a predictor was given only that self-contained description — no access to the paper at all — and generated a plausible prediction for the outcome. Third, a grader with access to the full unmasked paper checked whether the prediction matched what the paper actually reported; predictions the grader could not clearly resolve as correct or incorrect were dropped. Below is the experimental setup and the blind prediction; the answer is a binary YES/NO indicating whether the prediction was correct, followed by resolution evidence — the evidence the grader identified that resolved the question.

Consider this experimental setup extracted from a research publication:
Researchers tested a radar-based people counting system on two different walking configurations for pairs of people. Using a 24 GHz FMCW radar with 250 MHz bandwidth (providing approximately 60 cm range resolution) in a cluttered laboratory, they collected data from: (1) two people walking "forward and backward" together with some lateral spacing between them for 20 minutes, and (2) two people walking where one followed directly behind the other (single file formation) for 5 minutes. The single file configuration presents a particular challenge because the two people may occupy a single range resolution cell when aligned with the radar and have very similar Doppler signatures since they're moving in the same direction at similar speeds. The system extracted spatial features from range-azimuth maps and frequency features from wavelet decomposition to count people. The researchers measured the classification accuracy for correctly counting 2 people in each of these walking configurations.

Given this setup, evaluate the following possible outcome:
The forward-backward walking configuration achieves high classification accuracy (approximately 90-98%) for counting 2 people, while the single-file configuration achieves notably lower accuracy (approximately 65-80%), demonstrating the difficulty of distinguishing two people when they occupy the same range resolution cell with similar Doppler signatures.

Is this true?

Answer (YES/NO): NO